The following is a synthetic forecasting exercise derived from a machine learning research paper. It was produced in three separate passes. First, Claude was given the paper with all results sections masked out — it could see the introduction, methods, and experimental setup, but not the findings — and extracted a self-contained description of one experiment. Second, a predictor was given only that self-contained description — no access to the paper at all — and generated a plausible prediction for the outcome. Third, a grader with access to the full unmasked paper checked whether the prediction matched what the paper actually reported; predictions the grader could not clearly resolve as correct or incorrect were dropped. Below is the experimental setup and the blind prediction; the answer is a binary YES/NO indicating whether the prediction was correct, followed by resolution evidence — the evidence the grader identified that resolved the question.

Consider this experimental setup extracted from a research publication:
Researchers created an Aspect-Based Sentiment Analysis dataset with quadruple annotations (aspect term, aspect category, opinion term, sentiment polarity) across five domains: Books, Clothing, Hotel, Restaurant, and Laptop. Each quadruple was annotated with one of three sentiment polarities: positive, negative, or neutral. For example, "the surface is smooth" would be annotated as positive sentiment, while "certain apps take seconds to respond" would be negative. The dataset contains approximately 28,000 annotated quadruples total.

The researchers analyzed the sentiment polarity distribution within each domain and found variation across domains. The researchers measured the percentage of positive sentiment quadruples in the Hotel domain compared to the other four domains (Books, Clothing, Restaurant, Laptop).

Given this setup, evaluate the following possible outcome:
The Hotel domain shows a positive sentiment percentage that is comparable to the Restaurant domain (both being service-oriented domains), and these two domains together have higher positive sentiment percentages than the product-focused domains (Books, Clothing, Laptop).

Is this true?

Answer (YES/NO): NO